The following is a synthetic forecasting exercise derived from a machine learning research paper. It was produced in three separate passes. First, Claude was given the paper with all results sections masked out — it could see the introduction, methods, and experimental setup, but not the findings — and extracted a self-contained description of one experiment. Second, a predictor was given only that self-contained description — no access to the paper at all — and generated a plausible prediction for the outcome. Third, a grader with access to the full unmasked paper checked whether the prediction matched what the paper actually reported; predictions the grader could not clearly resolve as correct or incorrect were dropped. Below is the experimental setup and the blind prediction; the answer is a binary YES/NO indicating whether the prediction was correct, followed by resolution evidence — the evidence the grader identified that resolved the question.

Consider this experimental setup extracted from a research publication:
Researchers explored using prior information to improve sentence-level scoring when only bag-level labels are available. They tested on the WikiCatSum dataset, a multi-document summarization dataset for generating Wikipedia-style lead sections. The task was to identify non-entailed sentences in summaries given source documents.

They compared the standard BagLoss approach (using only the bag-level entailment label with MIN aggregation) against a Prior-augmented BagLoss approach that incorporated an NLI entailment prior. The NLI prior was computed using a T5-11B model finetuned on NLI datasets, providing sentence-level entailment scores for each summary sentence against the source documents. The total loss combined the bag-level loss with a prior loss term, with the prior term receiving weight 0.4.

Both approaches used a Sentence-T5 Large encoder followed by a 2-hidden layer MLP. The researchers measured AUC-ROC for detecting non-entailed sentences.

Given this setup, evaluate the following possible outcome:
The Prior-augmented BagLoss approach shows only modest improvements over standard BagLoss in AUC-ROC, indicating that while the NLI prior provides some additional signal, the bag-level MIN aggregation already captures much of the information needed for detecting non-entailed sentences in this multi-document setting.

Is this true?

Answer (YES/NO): NO